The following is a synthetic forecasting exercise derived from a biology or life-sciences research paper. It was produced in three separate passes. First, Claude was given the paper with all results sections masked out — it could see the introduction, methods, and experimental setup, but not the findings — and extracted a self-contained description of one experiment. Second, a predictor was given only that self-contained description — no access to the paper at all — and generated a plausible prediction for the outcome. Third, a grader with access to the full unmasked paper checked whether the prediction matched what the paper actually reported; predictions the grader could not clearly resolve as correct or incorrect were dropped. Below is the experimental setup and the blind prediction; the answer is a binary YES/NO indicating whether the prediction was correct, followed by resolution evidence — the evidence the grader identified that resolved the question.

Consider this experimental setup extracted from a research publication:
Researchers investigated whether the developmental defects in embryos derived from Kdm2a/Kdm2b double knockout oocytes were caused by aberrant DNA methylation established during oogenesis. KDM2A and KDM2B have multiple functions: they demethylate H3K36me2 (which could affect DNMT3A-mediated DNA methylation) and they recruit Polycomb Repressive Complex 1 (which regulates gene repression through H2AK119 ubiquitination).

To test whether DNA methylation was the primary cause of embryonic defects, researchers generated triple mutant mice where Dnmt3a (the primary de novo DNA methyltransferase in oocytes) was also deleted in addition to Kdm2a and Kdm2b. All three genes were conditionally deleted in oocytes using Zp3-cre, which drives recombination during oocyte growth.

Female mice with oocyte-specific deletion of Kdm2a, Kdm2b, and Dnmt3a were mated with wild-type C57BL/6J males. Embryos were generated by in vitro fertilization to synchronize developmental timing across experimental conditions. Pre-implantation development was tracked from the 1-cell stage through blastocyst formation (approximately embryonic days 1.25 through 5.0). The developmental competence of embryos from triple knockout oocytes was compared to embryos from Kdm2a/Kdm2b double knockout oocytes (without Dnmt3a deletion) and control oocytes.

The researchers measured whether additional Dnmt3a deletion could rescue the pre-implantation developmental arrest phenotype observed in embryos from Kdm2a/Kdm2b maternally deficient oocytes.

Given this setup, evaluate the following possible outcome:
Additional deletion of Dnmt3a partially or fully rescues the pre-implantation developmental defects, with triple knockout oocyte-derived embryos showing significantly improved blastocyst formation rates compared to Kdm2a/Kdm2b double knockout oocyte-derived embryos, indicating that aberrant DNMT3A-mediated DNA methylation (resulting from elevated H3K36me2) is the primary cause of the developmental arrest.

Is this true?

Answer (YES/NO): YES